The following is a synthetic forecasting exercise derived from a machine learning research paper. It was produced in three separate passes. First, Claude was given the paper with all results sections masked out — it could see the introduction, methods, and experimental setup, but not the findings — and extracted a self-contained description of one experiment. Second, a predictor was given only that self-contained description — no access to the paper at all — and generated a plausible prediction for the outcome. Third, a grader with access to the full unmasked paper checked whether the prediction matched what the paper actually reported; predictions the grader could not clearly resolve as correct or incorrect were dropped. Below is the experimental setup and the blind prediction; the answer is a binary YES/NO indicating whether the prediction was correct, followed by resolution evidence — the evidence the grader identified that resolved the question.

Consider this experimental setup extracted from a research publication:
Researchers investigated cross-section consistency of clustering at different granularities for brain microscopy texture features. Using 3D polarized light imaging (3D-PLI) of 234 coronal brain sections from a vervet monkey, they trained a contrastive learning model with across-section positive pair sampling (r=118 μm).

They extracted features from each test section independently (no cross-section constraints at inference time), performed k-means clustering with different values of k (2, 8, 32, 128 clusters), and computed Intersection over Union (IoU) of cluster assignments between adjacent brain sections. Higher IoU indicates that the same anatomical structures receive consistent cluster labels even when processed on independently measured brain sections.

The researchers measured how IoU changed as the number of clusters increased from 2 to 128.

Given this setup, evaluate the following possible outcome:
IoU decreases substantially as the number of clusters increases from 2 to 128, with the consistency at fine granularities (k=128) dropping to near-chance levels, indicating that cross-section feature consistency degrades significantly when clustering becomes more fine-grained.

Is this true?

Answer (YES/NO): NO